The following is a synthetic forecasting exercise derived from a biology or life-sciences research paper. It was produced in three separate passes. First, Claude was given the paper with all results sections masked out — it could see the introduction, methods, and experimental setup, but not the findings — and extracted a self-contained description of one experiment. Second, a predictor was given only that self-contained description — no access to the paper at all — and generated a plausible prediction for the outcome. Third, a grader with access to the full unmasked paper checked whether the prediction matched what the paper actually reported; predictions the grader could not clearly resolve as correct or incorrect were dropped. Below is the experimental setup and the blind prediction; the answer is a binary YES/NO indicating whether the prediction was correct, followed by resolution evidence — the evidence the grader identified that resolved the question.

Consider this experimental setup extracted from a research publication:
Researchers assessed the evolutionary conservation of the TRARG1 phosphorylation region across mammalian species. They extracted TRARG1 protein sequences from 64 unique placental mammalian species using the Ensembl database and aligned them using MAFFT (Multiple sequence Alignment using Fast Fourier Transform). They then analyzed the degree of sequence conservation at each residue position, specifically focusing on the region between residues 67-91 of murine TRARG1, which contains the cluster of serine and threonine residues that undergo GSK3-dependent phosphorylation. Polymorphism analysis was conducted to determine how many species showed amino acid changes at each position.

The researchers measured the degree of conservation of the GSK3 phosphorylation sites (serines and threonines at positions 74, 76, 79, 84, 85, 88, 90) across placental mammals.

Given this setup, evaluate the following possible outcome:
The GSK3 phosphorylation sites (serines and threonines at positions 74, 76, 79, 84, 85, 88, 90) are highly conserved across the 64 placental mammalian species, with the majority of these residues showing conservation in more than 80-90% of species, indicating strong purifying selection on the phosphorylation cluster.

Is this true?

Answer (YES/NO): NO